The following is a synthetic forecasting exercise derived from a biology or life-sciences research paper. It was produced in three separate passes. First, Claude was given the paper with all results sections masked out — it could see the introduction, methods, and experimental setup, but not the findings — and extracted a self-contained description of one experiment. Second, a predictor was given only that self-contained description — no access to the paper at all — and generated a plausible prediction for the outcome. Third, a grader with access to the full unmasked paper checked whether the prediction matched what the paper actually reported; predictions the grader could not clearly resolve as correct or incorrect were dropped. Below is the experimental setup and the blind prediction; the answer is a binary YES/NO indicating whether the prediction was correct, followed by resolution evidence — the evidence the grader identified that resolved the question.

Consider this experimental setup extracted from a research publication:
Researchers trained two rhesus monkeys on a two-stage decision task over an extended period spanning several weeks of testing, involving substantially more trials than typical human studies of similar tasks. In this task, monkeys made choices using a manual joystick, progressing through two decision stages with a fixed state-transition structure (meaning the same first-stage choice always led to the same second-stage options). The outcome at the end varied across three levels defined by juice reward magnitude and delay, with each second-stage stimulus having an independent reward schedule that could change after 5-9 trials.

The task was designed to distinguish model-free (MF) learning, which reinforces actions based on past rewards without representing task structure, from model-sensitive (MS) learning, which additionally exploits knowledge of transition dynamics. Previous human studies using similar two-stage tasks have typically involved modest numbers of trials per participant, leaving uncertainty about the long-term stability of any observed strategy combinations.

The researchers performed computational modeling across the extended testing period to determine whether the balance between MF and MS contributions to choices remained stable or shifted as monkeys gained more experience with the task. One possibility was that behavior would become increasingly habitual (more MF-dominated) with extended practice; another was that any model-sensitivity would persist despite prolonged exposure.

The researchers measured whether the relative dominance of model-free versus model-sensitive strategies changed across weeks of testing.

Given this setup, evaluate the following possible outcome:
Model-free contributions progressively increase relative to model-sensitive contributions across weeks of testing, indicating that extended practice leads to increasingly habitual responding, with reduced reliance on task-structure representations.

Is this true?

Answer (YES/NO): NO